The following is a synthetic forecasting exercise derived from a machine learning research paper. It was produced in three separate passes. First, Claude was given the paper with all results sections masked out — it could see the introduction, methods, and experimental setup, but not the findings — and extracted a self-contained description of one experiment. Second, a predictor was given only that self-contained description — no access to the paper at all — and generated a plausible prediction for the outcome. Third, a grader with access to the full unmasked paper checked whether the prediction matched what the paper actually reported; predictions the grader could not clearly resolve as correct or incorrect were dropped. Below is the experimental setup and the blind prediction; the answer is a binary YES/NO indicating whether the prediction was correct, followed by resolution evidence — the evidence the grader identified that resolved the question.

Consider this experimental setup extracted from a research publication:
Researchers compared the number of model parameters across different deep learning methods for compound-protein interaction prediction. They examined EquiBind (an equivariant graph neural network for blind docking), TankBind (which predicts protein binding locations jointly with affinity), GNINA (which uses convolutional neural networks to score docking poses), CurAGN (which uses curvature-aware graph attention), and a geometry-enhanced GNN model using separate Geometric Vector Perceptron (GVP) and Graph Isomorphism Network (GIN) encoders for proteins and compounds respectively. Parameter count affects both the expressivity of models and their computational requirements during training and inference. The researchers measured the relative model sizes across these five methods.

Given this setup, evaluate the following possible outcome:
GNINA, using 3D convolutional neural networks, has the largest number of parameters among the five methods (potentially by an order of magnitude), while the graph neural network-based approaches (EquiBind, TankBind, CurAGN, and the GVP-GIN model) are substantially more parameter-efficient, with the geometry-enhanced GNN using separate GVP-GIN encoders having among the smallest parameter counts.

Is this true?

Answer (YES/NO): NO